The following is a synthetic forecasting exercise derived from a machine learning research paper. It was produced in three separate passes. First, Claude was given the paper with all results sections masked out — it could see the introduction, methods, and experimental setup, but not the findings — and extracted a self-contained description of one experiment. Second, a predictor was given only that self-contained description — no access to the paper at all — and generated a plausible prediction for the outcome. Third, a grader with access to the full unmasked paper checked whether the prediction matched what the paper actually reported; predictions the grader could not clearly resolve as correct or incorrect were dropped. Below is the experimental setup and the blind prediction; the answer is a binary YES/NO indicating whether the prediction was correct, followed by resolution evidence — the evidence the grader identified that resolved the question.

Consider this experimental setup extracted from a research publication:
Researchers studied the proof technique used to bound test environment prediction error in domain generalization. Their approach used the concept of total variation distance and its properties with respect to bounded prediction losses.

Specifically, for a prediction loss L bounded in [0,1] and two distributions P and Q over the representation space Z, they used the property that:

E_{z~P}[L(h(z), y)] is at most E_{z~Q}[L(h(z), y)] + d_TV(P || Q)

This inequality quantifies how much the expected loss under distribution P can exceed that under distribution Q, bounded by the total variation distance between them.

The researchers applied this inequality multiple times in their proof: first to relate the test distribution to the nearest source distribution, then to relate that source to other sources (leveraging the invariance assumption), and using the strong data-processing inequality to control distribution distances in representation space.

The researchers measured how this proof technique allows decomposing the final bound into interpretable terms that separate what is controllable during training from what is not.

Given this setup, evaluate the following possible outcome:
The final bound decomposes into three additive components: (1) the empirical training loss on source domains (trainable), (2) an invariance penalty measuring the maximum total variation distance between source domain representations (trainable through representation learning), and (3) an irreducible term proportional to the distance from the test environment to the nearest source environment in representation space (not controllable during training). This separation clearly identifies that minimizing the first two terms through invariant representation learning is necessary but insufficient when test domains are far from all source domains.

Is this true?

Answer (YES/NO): NO